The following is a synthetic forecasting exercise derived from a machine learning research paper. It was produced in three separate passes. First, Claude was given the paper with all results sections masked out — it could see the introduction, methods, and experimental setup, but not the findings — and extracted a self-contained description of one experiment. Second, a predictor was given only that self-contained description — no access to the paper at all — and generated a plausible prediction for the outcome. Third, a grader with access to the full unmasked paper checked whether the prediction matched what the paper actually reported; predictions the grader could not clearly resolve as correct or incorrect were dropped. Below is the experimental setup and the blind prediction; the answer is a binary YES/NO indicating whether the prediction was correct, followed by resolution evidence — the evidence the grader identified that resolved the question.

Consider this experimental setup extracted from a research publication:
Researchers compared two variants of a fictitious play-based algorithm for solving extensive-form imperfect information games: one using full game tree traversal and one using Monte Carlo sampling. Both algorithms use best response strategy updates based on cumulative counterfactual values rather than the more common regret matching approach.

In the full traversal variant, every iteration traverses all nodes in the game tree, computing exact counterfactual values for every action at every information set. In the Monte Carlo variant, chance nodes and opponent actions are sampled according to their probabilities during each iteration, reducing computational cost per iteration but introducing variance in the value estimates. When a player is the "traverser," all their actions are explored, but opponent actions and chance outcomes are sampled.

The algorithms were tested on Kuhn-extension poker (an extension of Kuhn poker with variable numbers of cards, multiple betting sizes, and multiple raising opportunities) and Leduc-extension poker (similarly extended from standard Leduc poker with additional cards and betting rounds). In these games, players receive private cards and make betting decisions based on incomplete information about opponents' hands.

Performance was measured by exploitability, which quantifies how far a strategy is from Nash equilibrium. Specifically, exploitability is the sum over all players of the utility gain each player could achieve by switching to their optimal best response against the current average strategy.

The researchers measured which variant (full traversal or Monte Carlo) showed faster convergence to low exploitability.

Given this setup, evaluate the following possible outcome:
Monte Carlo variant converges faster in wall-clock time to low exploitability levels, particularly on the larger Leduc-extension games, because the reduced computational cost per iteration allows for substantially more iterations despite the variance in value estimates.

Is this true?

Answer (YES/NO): YES